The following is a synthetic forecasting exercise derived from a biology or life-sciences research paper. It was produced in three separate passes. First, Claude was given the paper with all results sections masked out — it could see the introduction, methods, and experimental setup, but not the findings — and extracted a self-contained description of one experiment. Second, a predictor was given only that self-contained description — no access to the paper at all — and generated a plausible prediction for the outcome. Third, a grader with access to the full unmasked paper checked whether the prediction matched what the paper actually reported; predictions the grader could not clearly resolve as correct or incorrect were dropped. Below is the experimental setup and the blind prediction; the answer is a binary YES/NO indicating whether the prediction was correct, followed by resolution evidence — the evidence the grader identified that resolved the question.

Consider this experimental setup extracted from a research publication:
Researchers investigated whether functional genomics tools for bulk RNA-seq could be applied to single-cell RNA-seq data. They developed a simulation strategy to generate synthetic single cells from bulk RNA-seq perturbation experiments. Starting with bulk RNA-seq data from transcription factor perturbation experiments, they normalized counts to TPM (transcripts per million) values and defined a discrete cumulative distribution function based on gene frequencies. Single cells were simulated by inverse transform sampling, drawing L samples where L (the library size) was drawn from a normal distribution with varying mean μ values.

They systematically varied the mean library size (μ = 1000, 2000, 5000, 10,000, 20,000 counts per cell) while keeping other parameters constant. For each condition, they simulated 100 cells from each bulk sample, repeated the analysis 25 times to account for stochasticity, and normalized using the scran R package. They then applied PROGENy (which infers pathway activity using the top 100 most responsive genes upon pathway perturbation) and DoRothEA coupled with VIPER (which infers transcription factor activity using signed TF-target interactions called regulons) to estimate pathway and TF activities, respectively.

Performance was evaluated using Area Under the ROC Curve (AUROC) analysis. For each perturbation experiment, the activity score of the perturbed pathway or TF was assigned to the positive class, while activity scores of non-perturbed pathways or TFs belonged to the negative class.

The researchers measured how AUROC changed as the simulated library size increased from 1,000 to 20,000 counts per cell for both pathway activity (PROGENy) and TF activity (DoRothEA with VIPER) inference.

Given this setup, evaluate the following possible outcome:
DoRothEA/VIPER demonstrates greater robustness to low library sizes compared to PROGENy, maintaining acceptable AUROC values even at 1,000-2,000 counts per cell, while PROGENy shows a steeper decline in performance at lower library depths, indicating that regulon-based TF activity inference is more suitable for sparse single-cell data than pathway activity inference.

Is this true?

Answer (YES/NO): NO